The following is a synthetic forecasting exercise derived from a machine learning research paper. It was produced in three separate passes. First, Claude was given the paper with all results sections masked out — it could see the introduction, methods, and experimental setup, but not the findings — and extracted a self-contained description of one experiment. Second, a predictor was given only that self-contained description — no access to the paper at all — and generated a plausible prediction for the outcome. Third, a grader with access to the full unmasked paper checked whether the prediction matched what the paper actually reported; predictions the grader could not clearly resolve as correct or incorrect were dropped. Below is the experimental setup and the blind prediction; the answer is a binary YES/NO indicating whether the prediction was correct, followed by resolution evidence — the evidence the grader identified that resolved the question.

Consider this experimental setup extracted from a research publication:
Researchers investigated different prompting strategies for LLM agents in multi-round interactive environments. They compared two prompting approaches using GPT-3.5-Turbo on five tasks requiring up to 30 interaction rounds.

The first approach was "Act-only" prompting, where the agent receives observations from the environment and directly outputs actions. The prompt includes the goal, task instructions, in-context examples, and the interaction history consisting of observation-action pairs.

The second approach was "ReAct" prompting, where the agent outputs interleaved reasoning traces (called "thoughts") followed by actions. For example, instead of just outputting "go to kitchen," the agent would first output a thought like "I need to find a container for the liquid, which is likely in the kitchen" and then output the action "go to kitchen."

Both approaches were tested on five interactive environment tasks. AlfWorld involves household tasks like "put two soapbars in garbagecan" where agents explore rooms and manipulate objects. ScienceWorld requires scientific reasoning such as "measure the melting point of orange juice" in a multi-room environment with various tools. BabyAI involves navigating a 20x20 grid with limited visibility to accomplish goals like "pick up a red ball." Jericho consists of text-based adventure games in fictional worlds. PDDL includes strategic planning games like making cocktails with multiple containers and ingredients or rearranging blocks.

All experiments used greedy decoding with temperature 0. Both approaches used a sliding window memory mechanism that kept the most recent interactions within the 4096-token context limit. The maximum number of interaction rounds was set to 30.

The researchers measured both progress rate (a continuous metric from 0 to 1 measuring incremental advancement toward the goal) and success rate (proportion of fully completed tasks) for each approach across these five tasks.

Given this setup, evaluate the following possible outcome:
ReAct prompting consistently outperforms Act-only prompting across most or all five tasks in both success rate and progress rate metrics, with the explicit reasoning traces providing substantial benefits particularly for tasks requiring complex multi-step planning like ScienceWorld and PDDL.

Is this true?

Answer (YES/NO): NO